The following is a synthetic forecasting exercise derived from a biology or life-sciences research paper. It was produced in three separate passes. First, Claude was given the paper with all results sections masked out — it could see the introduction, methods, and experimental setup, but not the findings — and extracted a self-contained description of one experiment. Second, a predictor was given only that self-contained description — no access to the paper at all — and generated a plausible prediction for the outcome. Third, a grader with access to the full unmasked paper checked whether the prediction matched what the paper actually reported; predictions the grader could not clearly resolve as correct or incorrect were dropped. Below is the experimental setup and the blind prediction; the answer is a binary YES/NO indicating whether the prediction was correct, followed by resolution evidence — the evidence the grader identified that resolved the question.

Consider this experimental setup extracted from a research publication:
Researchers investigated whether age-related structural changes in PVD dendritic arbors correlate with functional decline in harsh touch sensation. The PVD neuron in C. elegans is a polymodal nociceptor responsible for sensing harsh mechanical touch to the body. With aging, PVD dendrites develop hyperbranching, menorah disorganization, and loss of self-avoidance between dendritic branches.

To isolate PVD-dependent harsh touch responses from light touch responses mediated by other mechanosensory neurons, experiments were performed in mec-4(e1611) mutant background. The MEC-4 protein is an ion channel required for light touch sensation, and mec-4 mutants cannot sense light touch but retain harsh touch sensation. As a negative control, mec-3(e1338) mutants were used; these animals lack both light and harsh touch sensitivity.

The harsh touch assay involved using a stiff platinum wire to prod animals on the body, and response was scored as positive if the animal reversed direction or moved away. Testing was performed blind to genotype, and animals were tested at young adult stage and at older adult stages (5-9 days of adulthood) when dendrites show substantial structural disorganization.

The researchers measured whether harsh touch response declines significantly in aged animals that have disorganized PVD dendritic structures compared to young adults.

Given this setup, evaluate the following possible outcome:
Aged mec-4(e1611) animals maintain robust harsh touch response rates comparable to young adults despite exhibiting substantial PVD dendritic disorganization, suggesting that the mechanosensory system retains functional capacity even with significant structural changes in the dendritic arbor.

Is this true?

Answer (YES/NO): NO